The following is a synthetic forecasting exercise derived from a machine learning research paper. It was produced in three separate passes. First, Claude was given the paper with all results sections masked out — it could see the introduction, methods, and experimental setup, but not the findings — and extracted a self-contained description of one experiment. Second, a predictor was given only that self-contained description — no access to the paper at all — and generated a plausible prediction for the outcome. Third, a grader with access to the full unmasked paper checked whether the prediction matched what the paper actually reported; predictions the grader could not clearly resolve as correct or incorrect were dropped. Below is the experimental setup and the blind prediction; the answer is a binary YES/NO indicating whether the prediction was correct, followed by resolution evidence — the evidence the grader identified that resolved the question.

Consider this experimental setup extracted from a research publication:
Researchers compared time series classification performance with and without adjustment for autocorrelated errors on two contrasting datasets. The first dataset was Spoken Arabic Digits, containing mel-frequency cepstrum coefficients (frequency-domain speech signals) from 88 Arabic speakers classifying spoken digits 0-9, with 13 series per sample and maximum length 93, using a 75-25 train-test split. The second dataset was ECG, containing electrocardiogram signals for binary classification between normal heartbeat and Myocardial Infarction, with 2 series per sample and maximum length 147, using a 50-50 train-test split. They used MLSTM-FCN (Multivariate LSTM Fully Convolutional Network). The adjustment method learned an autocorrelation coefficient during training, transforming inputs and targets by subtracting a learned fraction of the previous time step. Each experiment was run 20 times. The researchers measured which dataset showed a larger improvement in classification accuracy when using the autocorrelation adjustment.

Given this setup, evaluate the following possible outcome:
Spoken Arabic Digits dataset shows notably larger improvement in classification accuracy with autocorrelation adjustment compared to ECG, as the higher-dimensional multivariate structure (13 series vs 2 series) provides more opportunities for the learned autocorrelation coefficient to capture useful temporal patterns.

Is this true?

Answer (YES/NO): NO